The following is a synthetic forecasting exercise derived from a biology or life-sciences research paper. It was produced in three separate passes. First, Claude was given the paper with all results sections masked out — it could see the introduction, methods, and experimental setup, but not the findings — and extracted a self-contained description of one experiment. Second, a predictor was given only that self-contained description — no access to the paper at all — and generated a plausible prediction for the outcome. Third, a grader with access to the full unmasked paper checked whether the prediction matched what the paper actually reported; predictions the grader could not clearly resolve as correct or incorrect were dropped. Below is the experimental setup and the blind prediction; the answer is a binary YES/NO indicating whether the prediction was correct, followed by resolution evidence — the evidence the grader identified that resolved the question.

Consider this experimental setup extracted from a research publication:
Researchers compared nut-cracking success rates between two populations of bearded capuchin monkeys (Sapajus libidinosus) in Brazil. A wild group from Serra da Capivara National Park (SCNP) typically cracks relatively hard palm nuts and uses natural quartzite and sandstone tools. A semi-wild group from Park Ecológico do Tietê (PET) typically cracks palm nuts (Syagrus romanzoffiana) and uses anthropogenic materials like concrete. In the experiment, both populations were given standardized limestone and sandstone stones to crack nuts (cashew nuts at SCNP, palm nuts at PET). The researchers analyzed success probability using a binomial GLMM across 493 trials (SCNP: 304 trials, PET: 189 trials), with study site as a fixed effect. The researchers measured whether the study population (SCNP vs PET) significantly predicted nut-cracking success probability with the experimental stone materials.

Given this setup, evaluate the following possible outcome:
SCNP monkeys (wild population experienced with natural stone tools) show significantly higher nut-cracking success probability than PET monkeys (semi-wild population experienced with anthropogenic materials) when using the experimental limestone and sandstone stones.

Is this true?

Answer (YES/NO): YES